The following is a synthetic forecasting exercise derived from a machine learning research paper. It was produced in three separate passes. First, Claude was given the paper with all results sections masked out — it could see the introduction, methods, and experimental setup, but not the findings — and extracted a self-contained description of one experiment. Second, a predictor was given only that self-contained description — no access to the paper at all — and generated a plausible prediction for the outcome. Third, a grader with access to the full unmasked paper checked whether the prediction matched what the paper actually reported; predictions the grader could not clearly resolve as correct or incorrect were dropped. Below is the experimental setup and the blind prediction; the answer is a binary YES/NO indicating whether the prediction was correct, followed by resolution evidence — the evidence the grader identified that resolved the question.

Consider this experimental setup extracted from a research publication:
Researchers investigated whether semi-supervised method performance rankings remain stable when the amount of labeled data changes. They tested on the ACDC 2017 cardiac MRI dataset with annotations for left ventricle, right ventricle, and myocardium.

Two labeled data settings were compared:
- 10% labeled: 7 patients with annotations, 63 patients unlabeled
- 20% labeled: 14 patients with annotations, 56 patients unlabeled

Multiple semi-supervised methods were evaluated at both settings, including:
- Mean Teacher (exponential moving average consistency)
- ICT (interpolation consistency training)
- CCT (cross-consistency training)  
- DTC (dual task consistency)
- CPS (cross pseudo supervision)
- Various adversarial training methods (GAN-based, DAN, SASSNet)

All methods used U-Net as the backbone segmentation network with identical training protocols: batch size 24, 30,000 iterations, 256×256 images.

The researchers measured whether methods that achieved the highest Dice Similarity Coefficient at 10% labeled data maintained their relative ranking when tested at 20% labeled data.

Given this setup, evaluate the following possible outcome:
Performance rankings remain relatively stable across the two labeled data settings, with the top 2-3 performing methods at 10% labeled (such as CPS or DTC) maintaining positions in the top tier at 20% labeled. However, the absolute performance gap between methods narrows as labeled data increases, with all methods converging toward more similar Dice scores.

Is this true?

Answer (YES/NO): NO